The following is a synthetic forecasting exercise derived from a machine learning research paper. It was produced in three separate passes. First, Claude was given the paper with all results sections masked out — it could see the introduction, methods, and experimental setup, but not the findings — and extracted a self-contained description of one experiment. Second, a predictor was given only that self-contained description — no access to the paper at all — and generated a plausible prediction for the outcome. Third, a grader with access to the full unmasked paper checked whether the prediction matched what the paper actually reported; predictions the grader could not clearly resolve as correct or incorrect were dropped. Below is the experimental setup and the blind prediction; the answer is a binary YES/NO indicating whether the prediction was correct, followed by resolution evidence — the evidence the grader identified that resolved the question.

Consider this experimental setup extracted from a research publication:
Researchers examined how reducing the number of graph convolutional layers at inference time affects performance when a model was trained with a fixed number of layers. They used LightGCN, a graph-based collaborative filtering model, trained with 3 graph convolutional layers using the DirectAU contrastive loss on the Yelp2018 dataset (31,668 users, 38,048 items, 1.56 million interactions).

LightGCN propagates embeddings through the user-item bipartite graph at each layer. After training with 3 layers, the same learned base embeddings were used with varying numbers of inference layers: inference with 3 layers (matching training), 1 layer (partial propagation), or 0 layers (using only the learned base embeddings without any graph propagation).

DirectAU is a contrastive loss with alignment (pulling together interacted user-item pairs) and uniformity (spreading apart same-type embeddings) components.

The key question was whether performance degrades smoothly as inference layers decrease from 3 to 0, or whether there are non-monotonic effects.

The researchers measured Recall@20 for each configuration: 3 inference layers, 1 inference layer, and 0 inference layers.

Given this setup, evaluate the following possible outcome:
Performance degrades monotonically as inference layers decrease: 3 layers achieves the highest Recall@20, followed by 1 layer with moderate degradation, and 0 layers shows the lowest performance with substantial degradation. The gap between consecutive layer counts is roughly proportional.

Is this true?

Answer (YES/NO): NO